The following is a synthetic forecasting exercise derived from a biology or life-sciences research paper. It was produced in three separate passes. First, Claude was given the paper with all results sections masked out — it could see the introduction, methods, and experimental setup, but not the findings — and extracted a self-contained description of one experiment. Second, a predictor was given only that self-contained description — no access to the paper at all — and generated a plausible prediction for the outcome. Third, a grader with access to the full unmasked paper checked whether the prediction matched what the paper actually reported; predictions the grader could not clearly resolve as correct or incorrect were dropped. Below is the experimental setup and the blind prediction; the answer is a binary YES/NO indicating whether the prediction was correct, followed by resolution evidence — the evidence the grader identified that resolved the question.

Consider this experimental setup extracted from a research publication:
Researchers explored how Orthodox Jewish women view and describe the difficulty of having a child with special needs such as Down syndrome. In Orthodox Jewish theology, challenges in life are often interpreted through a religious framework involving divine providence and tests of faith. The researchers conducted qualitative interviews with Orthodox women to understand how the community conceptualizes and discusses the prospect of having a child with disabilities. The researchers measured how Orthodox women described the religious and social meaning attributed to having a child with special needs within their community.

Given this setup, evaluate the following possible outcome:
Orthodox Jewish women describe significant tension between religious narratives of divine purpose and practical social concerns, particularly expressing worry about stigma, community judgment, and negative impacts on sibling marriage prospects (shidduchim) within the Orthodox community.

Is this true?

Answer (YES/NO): NO